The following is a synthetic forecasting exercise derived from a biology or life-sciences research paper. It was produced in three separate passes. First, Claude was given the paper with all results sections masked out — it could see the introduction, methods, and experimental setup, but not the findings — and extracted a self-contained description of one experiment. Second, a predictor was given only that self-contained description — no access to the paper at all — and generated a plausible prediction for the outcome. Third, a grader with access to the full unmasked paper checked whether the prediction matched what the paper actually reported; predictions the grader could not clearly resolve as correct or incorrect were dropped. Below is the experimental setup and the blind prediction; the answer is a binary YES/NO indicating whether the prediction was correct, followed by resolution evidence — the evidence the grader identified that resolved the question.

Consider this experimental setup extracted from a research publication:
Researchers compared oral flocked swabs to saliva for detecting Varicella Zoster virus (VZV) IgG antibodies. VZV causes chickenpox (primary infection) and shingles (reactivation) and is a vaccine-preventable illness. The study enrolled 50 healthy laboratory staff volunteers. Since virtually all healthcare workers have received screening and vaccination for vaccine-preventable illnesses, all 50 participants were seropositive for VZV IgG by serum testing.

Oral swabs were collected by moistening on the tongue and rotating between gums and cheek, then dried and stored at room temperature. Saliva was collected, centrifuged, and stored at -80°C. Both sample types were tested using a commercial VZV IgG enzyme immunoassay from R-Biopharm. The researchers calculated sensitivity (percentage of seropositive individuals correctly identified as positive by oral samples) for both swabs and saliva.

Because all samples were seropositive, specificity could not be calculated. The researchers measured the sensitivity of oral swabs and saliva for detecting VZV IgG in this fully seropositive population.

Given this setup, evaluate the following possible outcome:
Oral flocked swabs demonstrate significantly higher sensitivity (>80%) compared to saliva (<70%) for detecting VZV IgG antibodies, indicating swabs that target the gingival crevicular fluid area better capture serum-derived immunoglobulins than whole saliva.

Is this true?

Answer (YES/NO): NO